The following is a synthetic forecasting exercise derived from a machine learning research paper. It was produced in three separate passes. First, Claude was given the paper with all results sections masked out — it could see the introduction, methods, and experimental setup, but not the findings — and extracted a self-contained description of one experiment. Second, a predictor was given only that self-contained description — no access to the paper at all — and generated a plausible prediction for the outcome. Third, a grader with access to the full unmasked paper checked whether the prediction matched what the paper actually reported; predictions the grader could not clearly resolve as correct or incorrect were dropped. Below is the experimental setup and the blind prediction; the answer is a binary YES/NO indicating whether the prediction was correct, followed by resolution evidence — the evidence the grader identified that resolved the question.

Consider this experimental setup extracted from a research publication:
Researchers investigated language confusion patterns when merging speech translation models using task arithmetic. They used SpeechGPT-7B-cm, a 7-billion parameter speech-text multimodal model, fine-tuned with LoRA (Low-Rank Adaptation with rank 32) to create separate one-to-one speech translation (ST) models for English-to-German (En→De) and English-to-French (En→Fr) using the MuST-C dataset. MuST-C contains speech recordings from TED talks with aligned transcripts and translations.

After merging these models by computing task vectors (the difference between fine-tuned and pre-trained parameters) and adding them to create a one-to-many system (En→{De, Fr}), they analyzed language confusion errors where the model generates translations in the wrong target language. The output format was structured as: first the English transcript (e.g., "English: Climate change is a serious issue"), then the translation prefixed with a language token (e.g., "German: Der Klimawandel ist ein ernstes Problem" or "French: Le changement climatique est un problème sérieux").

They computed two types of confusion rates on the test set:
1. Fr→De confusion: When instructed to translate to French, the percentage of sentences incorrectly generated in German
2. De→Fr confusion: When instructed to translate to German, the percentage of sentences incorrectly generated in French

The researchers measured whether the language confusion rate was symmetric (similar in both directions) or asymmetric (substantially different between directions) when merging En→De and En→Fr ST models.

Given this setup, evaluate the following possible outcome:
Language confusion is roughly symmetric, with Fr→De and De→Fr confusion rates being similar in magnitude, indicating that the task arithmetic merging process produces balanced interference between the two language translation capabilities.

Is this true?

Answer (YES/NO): NO